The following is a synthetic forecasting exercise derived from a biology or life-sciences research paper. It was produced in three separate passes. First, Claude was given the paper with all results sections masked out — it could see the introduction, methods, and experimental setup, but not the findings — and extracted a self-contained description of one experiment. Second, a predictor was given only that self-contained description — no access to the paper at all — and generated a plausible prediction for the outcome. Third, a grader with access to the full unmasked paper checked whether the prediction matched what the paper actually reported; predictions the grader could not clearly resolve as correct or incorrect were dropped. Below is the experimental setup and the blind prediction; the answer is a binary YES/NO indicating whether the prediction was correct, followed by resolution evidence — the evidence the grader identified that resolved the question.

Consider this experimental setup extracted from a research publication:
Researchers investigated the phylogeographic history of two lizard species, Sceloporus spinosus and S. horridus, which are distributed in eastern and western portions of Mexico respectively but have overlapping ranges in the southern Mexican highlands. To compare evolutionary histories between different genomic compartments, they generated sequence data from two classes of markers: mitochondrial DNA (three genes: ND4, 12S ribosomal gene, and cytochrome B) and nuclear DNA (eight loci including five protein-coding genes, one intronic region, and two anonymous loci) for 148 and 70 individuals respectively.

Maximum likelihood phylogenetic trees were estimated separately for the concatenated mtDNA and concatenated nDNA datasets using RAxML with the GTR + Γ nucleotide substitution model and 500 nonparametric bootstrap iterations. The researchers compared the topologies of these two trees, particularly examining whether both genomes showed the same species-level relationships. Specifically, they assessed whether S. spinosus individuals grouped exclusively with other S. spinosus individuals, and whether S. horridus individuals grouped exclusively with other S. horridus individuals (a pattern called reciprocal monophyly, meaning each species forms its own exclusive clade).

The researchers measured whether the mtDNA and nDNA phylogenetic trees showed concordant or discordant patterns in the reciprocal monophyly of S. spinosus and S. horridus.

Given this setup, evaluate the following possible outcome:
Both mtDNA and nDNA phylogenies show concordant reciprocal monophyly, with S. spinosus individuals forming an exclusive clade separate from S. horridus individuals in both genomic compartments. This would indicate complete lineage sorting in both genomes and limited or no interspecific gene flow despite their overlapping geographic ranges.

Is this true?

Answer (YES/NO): NO